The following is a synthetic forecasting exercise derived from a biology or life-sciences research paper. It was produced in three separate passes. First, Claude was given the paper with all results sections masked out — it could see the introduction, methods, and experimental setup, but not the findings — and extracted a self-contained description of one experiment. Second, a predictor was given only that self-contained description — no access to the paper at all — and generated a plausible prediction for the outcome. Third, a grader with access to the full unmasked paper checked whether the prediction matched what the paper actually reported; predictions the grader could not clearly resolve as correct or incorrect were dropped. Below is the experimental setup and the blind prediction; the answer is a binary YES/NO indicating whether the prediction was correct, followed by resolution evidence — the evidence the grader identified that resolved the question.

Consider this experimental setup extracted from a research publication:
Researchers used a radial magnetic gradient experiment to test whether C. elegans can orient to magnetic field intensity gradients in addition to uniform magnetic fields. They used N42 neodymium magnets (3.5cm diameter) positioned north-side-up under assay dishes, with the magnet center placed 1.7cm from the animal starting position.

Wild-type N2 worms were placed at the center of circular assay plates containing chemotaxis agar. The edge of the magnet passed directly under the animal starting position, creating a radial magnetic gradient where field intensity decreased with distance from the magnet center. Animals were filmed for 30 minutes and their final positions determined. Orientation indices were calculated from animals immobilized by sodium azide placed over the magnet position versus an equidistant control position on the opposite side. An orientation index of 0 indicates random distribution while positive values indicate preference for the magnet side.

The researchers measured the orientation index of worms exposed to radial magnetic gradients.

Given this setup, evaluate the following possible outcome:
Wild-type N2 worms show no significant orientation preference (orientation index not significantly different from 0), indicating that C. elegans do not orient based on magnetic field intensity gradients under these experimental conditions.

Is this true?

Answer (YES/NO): NO